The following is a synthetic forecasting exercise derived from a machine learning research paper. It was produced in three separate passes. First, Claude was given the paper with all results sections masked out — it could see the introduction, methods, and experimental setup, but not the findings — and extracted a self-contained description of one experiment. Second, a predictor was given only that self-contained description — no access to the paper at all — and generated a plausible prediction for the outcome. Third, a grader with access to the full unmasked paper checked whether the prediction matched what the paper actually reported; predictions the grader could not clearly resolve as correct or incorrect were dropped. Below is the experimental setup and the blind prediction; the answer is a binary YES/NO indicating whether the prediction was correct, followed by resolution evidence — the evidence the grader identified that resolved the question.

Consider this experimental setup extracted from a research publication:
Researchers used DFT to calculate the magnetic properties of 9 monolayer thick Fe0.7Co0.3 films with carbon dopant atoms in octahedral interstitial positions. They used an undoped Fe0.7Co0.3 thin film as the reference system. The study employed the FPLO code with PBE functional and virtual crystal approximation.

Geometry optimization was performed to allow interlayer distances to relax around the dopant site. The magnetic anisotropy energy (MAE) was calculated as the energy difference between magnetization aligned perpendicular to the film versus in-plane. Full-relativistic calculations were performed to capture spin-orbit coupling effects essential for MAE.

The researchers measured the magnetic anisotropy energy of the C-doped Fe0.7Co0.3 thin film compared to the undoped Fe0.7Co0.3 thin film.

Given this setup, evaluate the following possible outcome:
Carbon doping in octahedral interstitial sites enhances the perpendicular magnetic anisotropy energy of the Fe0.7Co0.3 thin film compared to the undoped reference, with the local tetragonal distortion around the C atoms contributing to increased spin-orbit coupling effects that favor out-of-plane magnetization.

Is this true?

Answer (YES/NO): NO